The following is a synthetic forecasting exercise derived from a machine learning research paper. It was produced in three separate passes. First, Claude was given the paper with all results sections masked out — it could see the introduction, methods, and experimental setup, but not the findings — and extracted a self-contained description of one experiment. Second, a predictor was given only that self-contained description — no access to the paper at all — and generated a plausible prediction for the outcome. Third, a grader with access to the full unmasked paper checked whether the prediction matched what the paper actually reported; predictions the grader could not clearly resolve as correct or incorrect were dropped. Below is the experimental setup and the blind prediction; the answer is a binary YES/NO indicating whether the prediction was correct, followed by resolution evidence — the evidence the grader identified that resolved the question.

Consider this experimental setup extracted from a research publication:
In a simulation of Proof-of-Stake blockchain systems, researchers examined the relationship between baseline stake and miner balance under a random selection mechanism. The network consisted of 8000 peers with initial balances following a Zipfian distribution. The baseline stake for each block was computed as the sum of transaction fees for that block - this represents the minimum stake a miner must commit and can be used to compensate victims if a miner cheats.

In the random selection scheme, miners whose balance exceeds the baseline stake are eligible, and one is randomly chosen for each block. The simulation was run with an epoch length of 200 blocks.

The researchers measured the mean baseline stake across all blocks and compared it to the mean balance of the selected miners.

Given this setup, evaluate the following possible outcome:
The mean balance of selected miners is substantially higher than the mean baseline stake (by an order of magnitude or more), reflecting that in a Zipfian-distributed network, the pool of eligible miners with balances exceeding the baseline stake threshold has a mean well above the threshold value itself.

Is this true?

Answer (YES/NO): NO